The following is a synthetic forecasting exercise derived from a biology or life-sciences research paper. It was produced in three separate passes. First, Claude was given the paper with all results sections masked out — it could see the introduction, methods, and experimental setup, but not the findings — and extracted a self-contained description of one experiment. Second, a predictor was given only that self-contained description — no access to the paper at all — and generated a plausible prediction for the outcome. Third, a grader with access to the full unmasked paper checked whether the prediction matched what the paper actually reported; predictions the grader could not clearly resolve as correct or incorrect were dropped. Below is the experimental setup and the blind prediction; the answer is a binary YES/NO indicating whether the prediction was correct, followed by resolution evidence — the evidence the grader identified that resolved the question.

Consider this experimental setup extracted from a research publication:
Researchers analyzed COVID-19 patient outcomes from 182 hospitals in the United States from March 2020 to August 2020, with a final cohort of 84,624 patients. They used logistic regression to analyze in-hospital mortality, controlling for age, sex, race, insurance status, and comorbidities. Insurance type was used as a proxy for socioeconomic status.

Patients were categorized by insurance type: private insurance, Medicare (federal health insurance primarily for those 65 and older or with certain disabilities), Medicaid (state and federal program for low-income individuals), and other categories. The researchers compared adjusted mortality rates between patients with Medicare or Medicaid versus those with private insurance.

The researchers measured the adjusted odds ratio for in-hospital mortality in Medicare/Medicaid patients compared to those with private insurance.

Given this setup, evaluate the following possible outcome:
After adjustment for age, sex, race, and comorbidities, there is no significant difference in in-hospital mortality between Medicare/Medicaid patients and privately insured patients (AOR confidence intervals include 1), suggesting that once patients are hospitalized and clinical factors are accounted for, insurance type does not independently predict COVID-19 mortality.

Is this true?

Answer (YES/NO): NO